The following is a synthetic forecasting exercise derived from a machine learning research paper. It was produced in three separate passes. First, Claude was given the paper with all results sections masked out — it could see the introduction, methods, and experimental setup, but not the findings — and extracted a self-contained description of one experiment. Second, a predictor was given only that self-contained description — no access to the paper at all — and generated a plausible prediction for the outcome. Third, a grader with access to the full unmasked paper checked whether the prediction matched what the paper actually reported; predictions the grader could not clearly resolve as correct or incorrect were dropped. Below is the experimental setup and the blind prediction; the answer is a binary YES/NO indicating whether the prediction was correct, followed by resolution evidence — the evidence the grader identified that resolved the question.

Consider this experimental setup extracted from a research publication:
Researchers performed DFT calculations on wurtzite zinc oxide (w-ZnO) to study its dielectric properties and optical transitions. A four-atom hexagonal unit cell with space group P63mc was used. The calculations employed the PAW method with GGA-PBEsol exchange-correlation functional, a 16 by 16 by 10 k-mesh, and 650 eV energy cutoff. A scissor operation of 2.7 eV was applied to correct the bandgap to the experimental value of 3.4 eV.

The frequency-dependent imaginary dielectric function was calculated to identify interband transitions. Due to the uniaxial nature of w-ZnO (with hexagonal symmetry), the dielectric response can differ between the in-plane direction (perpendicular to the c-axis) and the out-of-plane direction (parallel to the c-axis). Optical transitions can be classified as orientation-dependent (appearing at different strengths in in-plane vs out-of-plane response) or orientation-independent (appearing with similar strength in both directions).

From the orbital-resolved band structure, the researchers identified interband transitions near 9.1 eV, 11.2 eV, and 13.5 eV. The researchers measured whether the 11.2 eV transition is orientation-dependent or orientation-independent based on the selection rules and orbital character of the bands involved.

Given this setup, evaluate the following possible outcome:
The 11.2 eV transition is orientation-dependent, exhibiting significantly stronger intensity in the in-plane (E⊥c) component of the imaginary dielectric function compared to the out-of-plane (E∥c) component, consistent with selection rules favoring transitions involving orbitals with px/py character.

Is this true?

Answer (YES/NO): NO